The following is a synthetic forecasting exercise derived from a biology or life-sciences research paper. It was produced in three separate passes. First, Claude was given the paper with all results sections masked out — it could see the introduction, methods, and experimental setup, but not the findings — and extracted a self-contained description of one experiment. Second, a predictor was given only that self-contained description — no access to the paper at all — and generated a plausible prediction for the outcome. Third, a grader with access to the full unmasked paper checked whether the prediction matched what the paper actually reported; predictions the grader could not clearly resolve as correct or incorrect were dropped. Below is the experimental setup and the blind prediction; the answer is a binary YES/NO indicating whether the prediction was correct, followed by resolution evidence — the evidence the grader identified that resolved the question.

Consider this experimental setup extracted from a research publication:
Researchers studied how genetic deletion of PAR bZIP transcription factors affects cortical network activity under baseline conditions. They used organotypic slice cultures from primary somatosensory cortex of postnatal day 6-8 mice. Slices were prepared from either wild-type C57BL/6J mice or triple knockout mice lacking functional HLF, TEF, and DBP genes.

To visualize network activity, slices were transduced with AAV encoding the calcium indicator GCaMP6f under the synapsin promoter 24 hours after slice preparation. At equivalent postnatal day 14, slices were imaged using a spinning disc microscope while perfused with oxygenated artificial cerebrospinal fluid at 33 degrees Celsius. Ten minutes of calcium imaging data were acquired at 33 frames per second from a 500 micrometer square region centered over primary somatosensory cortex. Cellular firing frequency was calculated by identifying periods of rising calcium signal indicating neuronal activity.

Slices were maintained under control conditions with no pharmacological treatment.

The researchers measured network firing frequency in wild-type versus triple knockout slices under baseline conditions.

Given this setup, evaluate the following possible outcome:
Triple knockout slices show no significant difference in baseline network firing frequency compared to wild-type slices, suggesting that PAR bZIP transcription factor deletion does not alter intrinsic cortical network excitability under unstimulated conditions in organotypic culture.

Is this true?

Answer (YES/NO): YES